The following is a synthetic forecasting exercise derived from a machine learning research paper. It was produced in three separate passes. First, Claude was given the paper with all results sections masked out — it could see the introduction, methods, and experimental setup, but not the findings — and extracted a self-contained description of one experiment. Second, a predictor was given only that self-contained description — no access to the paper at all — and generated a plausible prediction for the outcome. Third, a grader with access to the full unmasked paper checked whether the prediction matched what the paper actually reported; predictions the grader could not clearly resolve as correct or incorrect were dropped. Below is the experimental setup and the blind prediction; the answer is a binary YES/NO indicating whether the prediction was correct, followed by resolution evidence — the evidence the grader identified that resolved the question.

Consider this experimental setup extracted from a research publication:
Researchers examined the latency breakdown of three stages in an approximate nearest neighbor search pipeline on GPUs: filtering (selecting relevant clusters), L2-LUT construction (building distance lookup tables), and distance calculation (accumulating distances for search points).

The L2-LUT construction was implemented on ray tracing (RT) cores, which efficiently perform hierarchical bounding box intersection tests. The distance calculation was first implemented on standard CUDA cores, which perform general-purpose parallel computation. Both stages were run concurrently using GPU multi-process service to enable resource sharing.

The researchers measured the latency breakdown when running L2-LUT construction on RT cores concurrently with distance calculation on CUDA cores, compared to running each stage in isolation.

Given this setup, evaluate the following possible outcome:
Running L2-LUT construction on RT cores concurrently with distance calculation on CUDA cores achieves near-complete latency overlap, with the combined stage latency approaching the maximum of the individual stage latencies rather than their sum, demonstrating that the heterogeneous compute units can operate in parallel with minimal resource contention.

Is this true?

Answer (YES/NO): NO